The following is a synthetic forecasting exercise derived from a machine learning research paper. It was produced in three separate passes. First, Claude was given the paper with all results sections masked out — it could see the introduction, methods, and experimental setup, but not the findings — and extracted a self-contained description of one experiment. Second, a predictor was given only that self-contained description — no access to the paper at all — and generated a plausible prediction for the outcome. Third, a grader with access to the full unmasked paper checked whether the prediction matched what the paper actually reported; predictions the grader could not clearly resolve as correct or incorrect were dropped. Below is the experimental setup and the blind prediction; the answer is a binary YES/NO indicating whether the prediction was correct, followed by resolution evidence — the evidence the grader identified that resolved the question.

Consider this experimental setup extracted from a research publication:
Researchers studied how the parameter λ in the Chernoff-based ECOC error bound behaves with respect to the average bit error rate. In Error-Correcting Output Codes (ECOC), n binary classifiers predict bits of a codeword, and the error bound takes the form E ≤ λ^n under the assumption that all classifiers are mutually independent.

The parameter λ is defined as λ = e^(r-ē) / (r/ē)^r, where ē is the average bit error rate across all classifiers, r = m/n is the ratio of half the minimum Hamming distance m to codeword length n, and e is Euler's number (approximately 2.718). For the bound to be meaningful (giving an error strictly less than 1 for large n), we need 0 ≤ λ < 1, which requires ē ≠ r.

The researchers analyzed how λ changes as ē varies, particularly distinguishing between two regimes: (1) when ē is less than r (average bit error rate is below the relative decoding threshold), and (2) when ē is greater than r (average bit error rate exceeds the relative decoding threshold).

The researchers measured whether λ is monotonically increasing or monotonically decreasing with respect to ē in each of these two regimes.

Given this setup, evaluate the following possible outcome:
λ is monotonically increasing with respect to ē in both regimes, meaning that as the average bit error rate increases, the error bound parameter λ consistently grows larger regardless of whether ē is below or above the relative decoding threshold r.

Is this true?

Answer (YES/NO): NO